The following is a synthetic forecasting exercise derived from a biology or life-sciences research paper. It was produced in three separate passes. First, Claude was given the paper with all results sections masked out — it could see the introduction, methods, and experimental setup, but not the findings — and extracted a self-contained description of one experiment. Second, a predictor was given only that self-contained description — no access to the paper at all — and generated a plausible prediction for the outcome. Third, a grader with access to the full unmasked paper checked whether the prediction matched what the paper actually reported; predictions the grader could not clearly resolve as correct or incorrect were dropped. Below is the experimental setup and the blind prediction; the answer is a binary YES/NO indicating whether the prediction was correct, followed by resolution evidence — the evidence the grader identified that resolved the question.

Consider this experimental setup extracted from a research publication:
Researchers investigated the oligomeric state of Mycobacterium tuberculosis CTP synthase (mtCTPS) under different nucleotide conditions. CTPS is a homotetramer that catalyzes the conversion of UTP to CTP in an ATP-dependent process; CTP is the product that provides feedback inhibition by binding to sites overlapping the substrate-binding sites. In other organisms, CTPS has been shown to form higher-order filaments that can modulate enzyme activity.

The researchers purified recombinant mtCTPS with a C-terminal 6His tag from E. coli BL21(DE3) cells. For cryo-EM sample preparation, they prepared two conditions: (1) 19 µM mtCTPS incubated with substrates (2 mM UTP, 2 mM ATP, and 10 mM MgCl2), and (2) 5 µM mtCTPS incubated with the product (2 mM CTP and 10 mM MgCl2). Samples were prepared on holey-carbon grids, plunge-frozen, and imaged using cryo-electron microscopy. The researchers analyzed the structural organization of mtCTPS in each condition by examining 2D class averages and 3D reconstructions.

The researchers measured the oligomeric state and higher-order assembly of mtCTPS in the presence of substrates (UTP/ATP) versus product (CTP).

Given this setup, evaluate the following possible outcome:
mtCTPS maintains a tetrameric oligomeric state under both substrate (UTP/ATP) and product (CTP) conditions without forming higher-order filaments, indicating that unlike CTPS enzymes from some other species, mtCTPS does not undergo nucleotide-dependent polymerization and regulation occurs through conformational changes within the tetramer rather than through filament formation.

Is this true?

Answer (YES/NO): NO